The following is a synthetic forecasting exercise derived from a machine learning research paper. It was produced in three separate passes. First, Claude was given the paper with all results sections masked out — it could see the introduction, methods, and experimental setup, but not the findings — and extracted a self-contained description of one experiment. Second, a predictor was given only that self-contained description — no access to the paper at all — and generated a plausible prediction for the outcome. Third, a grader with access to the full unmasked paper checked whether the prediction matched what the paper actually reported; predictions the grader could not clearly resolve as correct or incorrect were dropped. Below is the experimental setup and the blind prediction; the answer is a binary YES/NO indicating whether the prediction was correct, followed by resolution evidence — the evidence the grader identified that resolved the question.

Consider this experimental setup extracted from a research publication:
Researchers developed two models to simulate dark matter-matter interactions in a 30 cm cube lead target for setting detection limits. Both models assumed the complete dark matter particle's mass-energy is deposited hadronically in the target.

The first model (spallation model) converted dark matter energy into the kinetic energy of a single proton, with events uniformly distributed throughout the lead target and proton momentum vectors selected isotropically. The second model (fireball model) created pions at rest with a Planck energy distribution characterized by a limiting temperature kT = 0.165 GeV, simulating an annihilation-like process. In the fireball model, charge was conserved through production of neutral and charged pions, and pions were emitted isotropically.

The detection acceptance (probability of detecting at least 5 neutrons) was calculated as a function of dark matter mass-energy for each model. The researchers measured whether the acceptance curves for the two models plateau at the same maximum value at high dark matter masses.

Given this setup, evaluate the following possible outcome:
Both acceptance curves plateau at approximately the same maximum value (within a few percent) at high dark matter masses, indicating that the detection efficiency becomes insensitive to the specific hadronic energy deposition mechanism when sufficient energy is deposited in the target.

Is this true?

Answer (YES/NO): NO